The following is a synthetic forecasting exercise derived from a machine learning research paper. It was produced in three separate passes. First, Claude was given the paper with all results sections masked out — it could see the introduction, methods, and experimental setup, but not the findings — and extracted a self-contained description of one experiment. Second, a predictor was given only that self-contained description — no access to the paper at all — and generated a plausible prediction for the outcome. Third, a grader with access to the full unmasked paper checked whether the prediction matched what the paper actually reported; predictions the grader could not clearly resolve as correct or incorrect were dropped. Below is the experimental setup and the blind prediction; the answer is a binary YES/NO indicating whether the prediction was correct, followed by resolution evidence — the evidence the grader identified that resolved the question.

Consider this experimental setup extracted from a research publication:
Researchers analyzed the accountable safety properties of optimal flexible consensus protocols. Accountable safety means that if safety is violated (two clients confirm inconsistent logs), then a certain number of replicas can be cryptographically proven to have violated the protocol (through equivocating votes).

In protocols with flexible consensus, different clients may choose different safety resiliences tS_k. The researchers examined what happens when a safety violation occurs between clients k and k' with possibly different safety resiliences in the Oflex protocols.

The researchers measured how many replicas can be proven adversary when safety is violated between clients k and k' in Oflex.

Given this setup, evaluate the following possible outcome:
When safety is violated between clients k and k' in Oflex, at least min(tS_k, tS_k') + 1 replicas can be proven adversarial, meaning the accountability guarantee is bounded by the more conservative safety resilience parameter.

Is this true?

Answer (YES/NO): NO